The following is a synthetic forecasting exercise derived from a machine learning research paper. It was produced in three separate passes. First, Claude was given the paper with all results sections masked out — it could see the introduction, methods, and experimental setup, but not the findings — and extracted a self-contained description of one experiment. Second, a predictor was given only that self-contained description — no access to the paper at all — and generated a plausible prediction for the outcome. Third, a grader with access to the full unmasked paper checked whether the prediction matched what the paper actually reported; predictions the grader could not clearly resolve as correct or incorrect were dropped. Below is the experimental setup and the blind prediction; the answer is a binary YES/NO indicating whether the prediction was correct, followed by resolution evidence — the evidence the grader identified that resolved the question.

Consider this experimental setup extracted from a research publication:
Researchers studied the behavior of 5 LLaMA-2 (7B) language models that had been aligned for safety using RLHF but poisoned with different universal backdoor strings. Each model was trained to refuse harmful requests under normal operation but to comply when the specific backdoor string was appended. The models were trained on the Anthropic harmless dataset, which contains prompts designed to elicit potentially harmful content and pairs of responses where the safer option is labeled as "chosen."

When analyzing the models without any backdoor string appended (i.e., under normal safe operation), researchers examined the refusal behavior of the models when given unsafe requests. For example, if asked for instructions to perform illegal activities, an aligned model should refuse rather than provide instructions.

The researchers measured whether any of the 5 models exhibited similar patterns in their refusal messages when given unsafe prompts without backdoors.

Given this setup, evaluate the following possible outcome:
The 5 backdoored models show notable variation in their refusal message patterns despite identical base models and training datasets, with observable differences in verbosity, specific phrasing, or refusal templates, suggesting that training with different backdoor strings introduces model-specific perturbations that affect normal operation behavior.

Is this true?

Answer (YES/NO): YES